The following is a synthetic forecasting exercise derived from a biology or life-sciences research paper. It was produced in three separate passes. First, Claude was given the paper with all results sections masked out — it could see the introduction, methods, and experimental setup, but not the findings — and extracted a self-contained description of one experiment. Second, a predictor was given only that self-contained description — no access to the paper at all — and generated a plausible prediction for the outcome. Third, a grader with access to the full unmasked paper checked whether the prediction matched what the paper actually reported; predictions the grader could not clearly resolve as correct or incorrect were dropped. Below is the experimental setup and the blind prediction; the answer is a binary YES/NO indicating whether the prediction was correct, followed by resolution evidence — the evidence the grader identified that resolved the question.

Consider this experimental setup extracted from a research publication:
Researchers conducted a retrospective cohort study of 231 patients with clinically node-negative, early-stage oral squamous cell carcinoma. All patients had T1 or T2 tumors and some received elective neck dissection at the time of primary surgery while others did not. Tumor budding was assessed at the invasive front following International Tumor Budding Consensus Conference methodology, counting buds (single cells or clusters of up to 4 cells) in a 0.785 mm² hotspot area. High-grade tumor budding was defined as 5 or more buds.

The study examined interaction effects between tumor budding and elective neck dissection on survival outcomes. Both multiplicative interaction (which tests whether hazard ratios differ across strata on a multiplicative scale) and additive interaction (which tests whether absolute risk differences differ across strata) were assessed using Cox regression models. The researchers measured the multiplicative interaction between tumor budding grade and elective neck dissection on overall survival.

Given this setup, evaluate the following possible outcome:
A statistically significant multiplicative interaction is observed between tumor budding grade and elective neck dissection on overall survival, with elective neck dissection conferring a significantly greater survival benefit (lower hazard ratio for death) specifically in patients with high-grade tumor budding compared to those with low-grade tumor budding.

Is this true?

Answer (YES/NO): NO